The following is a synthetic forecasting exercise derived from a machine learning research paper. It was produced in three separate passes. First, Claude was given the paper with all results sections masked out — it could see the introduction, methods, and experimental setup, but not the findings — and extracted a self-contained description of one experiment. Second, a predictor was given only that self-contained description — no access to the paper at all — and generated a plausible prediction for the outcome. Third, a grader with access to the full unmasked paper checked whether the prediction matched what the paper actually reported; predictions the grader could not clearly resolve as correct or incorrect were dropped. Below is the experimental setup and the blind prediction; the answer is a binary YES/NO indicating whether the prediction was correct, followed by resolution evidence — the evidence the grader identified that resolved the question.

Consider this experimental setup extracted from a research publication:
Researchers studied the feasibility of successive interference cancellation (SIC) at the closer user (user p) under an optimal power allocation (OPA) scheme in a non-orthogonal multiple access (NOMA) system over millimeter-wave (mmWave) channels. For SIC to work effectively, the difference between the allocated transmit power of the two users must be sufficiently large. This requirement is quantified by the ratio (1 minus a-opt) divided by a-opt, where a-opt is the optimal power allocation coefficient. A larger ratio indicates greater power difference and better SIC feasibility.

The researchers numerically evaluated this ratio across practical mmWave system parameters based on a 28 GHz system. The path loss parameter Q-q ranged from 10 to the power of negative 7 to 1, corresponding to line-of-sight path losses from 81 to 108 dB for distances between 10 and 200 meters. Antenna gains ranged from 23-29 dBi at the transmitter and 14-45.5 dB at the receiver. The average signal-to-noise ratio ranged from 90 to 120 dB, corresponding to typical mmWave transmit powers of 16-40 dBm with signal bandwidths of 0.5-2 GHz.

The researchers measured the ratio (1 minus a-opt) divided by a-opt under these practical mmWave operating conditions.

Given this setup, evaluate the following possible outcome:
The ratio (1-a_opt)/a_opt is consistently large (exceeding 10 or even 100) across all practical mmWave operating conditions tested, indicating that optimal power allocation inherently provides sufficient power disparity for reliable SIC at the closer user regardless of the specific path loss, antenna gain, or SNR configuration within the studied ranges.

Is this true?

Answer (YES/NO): YES